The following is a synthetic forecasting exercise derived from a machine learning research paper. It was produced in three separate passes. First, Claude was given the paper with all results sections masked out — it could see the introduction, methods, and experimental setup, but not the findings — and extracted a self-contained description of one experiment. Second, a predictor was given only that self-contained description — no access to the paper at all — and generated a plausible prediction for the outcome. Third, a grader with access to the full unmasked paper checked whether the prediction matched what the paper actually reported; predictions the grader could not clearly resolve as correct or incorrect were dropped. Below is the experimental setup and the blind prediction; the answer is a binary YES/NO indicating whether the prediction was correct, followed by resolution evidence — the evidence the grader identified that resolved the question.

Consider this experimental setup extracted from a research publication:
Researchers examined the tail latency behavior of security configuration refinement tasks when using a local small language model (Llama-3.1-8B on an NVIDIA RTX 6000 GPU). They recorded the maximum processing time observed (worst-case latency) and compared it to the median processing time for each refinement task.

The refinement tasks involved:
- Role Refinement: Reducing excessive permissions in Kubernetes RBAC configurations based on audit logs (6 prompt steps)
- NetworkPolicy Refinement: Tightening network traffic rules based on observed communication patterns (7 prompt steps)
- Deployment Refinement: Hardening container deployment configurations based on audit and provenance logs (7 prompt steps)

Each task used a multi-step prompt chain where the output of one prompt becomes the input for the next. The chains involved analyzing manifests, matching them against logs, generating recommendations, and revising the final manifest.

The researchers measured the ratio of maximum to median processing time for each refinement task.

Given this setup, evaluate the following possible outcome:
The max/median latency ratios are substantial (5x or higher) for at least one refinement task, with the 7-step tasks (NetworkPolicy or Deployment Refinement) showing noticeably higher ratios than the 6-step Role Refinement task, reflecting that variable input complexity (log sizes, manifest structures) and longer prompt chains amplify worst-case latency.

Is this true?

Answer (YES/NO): NO